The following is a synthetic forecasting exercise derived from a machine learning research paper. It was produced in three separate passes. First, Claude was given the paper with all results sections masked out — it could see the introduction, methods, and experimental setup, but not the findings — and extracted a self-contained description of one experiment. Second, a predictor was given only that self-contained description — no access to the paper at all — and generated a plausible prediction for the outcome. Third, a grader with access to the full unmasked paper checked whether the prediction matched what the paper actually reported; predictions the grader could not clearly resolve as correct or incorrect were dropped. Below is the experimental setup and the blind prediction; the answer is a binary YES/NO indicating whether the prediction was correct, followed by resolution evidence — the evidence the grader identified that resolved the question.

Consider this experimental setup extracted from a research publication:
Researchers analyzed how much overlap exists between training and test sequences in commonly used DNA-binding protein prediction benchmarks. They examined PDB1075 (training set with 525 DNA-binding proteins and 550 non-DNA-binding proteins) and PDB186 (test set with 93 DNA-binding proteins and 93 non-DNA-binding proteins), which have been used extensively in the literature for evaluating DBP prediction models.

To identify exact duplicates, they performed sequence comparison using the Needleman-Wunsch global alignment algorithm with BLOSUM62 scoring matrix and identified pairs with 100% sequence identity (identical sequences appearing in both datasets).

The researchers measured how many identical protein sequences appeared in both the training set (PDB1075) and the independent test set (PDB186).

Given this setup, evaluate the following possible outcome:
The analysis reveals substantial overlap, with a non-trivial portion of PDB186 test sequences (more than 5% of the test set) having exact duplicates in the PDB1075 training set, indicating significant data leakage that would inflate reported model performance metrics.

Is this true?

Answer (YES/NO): YES